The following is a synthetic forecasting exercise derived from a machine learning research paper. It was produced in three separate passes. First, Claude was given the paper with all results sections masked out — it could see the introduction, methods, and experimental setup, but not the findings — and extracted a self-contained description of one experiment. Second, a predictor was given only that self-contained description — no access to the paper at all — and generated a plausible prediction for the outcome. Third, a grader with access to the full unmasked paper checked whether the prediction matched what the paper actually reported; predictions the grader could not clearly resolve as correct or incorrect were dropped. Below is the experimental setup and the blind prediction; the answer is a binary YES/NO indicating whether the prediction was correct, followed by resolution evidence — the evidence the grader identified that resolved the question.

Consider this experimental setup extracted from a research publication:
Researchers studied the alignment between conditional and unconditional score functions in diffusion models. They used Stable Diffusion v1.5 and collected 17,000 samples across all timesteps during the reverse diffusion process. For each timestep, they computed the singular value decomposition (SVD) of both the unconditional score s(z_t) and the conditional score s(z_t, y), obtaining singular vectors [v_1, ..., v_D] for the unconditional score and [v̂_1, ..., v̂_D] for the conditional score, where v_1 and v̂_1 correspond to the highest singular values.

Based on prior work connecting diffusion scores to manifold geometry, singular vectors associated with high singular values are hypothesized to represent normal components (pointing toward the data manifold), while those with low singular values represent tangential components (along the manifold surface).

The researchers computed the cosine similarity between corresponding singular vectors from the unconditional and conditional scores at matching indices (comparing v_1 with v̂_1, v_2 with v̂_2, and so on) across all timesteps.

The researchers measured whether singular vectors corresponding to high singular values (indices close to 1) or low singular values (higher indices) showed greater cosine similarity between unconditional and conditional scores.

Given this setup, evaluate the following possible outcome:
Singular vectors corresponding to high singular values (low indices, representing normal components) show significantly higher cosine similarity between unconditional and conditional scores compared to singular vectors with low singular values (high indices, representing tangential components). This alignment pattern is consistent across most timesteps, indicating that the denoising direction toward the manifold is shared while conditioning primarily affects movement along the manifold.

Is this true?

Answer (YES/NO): YES